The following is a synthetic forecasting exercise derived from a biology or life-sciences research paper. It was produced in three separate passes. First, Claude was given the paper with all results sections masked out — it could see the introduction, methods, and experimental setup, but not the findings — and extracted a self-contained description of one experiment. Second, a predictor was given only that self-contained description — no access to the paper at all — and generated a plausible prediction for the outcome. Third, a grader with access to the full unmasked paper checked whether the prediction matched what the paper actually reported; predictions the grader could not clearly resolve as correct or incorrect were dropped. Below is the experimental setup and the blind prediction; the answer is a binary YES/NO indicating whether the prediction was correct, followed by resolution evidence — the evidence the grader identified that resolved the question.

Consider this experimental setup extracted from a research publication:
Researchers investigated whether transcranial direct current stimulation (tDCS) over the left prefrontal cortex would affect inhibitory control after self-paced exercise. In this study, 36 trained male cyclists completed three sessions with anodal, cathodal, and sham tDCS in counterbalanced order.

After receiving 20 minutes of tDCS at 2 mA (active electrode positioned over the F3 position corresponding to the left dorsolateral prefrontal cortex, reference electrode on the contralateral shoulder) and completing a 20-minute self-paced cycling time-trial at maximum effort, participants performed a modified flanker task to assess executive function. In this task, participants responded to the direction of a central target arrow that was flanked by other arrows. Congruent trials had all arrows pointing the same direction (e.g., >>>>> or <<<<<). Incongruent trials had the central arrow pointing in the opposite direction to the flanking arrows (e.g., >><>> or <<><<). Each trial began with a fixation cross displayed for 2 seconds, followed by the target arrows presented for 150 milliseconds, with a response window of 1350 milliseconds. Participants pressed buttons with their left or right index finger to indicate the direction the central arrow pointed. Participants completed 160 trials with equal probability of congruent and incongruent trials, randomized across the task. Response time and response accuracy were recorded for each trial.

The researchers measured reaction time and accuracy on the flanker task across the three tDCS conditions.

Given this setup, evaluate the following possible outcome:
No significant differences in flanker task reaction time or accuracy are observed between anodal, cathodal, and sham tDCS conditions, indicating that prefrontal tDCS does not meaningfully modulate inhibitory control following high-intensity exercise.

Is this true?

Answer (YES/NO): YES